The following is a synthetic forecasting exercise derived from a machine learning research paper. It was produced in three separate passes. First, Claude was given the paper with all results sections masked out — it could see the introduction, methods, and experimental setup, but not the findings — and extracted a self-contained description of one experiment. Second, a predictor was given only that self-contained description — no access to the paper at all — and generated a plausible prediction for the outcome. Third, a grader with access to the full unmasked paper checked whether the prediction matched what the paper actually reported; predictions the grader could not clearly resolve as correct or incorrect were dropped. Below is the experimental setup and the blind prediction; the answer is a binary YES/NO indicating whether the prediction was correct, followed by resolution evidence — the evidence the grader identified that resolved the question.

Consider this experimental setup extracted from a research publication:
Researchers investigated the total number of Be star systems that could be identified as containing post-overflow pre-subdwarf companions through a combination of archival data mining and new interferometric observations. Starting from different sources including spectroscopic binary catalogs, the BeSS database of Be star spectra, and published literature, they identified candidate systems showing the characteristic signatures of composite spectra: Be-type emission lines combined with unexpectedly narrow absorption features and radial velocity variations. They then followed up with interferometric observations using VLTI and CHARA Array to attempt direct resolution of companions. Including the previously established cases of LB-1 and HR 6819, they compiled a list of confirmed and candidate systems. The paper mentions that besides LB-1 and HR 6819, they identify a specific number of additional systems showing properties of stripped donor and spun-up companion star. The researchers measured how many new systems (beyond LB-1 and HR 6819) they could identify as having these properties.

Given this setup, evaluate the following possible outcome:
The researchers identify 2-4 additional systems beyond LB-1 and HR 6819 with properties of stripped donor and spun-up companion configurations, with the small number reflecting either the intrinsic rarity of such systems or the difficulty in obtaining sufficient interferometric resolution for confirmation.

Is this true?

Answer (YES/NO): NO